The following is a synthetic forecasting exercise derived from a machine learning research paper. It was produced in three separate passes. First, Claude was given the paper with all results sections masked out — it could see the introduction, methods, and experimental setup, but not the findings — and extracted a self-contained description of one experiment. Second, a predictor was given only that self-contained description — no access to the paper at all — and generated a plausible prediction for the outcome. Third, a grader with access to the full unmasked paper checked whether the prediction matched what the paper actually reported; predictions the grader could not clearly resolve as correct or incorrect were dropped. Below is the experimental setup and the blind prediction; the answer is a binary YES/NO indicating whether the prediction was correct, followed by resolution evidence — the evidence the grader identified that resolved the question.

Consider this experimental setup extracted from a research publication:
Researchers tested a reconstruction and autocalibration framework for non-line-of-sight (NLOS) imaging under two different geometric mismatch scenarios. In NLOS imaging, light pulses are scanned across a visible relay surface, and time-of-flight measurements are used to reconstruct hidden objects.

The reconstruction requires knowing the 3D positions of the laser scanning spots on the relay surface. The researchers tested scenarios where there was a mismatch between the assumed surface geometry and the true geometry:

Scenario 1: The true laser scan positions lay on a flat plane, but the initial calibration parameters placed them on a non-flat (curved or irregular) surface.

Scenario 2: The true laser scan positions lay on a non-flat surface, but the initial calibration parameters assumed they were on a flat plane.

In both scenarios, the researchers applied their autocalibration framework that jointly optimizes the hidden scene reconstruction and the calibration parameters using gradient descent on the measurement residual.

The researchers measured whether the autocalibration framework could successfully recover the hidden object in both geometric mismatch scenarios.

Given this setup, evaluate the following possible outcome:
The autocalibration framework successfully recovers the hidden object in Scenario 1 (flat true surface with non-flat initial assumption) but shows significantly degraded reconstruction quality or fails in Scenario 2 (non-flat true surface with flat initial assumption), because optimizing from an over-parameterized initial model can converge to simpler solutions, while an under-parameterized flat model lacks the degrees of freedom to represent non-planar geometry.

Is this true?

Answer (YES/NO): NO